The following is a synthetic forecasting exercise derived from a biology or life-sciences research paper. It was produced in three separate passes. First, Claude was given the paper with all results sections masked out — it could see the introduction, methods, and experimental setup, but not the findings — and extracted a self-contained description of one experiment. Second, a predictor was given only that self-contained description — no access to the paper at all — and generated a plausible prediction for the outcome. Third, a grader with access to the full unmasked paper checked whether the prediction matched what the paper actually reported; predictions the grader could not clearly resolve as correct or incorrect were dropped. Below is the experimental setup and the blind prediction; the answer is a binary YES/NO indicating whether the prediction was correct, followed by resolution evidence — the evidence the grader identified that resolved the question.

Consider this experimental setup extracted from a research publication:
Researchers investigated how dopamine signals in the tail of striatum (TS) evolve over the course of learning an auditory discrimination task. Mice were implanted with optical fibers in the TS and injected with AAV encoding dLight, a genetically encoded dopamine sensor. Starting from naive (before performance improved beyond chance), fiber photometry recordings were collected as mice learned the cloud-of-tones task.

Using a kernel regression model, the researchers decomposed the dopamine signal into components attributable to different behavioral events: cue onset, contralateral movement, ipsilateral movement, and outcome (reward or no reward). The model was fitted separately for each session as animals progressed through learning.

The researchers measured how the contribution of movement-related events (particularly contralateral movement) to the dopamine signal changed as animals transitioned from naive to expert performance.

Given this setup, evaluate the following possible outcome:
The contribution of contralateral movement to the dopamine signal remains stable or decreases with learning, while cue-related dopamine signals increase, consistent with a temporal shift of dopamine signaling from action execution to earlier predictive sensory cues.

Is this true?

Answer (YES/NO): NO